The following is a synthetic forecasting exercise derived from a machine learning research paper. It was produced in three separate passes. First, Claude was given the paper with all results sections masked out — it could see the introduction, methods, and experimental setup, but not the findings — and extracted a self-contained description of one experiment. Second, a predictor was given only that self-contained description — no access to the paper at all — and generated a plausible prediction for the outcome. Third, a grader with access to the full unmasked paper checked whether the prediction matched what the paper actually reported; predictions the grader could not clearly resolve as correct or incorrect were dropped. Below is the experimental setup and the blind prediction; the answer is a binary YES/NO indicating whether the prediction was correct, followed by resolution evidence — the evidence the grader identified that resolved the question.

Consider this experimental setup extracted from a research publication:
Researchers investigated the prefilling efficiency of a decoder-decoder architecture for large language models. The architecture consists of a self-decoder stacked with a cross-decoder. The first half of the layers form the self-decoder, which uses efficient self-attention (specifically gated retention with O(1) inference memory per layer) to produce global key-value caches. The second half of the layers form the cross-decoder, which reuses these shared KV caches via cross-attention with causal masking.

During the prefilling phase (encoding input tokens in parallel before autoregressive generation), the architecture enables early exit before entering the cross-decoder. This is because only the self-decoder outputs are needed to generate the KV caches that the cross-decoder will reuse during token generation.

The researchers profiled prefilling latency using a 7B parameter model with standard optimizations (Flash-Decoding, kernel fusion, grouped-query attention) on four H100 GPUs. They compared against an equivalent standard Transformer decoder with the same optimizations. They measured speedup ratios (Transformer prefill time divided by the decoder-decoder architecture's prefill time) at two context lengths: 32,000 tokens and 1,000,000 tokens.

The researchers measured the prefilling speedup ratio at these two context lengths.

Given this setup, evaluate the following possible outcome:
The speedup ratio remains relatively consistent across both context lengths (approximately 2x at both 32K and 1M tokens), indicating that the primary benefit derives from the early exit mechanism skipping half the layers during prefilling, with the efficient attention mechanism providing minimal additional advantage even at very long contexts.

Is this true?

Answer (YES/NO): NO